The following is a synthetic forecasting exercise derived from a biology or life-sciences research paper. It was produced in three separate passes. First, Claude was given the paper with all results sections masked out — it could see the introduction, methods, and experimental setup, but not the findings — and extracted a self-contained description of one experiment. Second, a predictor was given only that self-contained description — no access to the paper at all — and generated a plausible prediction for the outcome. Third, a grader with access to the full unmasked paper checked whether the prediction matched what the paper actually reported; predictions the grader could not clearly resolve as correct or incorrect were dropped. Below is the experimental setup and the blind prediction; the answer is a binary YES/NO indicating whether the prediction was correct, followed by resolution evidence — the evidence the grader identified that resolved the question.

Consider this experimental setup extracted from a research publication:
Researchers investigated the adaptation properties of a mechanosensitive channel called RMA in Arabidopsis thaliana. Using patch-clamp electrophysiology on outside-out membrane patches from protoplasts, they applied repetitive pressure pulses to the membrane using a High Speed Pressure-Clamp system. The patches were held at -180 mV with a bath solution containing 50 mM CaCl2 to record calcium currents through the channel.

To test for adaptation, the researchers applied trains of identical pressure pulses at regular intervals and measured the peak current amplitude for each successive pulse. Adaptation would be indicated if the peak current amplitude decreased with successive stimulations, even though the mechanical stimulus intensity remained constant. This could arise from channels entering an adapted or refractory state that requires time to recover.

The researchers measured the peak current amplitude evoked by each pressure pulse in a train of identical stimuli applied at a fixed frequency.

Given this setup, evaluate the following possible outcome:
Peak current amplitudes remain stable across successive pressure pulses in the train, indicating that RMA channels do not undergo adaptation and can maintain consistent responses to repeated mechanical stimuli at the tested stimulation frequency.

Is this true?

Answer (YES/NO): NO